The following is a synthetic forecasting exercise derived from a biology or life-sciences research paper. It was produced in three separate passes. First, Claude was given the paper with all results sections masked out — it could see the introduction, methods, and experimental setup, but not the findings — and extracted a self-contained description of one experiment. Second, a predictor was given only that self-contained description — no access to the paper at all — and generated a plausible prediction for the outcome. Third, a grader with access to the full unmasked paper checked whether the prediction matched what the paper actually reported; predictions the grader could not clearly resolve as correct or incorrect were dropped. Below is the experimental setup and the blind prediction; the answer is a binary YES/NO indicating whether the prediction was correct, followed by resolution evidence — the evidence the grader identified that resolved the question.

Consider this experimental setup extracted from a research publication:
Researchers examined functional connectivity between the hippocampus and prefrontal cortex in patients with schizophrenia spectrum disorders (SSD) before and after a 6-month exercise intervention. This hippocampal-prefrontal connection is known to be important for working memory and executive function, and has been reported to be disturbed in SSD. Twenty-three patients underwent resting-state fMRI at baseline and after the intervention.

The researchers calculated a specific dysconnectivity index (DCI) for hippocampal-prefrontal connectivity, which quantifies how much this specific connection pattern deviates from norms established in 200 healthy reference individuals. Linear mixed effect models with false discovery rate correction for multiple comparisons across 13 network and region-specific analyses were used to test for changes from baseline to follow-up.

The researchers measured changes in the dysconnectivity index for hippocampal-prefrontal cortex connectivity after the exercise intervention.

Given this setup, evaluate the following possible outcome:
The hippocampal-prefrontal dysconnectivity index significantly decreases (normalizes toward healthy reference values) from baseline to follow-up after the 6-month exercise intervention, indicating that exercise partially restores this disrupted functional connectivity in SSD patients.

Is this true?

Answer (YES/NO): YES